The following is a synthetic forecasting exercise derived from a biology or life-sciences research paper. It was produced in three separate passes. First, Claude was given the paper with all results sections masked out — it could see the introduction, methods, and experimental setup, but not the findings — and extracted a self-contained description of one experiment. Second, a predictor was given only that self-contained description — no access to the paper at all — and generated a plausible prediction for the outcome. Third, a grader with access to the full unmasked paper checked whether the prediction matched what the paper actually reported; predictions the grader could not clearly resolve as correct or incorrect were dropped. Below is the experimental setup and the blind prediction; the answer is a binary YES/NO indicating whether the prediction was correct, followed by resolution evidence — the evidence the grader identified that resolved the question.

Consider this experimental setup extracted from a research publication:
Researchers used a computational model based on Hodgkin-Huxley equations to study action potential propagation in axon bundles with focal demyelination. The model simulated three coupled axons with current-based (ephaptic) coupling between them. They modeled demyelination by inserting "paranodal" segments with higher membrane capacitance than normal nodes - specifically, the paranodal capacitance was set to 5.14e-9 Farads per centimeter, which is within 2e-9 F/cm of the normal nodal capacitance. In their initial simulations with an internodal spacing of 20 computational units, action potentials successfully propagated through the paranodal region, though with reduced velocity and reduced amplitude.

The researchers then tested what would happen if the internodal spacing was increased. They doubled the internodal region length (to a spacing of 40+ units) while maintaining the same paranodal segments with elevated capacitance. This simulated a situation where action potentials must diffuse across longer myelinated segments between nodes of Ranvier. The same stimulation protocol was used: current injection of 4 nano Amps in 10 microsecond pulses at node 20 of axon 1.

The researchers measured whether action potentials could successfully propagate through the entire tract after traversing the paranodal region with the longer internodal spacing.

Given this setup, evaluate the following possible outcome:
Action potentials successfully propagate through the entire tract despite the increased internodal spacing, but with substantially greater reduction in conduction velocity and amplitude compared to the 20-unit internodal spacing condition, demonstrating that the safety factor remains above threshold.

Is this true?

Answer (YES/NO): NO